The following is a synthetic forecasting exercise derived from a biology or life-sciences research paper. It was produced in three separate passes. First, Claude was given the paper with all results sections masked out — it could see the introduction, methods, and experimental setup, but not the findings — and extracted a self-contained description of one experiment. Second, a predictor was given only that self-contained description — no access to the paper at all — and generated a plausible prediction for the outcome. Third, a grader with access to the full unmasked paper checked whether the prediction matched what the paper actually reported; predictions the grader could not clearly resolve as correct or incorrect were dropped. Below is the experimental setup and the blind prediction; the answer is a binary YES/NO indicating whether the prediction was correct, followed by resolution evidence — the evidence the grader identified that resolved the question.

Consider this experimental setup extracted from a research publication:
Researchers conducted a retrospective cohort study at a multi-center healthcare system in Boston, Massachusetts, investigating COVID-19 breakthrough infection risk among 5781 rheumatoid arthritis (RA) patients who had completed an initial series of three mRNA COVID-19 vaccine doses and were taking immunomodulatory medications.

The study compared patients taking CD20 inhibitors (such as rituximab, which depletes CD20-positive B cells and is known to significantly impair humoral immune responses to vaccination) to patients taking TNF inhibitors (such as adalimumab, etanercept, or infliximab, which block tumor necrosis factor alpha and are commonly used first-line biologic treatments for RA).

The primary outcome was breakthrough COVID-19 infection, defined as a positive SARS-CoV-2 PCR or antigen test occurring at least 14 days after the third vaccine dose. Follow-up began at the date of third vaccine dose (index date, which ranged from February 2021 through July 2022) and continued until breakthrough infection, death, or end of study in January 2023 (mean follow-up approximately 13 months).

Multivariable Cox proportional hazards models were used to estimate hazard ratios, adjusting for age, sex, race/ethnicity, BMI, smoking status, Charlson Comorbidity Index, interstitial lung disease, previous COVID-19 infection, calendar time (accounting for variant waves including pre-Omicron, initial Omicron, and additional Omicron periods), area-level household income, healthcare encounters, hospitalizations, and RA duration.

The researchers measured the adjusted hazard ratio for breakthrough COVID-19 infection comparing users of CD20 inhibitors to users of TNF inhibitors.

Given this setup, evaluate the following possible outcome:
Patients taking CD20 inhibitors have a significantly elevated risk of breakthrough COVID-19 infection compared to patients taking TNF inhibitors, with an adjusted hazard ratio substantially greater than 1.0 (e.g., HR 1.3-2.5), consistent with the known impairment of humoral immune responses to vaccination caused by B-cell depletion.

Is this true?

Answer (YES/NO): YES